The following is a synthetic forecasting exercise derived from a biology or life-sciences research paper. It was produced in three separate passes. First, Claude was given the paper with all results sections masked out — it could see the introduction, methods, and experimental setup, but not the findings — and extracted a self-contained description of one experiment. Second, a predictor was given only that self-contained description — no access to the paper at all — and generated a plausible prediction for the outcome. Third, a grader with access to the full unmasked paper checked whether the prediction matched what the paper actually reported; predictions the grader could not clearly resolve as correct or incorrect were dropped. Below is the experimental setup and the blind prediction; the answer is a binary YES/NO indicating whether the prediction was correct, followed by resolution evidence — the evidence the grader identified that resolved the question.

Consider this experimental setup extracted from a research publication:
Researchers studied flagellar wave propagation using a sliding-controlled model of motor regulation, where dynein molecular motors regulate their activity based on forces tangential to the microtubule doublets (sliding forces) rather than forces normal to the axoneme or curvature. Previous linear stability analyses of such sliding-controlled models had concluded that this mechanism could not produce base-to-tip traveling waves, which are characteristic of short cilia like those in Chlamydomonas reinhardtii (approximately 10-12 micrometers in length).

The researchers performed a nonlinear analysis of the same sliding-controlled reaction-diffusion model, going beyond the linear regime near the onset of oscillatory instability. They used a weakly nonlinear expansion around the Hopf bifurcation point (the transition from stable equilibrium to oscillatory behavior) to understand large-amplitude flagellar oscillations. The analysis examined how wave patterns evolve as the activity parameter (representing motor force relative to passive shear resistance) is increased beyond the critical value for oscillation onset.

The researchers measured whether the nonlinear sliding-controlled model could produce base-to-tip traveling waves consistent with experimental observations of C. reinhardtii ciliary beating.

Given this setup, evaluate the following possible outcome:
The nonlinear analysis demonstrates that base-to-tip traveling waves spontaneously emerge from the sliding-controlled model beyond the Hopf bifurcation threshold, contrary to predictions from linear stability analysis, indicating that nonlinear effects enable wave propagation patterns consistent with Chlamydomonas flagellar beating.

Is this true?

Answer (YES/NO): YES